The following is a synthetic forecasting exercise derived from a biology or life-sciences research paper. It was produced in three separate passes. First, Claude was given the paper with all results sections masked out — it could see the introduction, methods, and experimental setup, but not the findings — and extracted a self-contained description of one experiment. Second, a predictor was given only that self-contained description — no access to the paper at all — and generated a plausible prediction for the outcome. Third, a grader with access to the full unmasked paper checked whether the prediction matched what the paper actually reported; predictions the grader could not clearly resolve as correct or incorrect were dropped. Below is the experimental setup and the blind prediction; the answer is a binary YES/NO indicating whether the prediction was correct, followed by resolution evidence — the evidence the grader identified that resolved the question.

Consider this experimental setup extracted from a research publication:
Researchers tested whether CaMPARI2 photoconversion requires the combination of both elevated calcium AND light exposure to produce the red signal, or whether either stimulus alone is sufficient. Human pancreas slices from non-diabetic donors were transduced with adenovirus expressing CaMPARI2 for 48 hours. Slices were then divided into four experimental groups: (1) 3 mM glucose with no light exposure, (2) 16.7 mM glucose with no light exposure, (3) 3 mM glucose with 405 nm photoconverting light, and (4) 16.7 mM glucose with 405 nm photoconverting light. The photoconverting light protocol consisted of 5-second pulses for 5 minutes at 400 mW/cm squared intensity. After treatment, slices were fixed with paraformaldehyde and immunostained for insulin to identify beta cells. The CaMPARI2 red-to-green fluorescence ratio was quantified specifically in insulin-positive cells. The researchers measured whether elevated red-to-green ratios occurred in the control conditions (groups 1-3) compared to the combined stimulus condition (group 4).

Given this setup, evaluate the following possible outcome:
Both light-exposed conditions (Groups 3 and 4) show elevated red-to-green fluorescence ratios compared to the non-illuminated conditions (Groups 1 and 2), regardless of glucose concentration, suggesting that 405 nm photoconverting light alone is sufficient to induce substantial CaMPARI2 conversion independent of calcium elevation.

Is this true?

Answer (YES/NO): NO